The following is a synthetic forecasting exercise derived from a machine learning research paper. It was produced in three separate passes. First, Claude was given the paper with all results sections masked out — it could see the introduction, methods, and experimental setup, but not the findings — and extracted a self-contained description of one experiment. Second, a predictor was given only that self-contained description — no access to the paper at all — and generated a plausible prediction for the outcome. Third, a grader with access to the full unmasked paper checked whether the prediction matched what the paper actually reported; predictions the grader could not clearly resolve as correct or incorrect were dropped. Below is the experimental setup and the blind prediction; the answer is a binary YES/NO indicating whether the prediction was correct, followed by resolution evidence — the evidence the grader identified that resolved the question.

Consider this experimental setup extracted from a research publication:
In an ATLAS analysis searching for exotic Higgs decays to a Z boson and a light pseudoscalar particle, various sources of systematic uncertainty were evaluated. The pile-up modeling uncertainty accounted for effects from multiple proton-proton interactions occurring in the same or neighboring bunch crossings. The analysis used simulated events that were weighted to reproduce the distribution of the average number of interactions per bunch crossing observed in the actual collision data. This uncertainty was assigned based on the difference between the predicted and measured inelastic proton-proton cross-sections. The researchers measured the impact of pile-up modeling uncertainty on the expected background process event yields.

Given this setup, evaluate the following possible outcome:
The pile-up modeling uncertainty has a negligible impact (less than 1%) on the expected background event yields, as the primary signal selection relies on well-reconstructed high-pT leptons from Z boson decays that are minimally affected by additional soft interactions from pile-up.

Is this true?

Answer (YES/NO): NO